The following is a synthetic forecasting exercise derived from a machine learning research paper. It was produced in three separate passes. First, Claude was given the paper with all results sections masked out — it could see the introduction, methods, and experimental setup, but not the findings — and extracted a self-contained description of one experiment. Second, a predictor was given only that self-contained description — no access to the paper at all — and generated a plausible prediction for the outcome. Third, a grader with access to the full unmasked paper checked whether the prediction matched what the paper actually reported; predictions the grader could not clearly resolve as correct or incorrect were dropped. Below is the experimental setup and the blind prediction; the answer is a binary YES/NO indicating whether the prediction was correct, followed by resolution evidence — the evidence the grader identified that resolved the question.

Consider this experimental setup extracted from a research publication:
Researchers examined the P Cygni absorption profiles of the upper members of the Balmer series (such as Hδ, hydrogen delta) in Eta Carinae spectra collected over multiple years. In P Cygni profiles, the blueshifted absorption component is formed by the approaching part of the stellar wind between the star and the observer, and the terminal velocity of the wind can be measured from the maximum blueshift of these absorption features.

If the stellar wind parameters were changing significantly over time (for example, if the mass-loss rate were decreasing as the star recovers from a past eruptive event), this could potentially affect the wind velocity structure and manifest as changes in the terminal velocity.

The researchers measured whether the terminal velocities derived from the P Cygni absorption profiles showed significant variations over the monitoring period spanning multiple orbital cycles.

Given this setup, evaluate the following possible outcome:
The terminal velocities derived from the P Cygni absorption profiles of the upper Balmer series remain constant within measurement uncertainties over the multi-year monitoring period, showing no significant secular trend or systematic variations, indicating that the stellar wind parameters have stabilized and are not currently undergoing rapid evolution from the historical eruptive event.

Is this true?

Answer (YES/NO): YES